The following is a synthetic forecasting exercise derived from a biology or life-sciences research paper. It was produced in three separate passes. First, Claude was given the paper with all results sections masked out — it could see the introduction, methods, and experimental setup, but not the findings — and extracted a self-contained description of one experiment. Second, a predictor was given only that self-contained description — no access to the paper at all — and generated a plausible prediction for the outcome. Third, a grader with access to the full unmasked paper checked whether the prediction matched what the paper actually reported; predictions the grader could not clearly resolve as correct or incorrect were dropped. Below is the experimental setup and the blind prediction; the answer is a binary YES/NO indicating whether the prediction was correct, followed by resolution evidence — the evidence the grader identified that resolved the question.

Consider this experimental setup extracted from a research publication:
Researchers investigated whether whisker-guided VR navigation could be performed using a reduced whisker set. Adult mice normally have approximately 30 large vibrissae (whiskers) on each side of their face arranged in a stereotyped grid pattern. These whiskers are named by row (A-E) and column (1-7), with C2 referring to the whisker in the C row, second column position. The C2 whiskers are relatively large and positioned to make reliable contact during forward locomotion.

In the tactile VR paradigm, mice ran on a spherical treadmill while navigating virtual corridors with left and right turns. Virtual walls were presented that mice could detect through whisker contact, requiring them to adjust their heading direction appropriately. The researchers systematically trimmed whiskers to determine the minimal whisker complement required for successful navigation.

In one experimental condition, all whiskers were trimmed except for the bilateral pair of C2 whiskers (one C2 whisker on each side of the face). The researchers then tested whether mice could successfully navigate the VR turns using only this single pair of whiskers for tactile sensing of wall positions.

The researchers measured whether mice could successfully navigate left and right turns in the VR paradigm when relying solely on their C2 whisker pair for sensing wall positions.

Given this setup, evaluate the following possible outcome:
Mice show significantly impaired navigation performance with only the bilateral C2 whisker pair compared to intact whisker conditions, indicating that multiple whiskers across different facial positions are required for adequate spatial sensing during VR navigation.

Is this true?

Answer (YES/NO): NO